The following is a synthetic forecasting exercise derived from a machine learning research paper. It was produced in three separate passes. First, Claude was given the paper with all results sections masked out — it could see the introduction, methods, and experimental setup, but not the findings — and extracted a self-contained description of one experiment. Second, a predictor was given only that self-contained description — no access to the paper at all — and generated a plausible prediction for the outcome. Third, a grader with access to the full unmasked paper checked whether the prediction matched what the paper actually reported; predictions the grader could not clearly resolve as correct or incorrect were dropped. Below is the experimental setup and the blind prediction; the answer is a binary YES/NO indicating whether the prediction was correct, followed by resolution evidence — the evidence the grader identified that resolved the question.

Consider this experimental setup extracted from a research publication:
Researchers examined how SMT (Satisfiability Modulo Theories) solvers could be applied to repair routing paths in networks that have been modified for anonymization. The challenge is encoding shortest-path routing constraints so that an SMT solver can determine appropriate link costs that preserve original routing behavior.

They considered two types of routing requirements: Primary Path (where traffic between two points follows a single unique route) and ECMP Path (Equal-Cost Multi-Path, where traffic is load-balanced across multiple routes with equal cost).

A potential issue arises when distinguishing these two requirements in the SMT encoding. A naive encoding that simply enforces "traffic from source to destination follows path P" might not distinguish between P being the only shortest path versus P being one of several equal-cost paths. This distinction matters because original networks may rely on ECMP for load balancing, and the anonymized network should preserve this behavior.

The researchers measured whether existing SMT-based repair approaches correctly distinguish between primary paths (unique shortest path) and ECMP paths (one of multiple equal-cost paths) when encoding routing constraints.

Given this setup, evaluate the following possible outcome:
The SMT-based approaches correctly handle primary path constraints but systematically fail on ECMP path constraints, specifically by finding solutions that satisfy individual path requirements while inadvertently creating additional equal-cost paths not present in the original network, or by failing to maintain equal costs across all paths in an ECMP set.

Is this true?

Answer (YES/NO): NO